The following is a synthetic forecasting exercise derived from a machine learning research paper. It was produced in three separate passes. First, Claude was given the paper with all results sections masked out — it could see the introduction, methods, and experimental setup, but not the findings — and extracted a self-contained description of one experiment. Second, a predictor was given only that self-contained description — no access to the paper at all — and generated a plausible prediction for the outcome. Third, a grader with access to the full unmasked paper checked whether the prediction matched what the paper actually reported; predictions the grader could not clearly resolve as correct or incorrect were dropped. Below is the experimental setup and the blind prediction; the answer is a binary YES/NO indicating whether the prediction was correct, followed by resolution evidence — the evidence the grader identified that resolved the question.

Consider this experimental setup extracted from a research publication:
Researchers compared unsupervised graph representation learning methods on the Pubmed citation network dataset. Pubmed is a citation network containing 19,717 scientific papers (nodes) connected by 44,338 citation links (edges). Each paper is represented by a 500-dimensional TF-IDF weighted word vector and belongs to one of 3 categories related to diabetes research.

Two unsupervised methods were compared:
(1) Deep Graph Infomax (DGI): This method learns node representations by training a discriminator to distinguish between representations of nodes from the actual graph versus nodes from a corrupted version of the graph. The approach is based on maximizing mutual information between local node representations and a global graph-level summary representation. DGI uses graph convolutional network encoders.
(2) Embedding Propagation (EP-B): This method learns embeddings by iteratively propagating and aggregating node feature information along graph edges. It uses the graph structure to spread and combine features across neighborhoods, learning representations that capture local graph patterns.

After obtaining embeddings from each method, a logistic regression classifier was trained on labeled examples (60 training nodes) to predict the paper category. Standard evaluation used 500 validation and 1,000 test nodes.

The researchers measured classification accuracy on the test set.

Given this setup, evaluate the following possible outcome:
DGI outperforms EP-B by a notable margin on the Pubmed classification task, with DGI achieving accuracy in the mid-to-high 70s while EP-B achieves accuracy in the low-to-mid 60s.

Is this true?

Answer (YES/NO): NO